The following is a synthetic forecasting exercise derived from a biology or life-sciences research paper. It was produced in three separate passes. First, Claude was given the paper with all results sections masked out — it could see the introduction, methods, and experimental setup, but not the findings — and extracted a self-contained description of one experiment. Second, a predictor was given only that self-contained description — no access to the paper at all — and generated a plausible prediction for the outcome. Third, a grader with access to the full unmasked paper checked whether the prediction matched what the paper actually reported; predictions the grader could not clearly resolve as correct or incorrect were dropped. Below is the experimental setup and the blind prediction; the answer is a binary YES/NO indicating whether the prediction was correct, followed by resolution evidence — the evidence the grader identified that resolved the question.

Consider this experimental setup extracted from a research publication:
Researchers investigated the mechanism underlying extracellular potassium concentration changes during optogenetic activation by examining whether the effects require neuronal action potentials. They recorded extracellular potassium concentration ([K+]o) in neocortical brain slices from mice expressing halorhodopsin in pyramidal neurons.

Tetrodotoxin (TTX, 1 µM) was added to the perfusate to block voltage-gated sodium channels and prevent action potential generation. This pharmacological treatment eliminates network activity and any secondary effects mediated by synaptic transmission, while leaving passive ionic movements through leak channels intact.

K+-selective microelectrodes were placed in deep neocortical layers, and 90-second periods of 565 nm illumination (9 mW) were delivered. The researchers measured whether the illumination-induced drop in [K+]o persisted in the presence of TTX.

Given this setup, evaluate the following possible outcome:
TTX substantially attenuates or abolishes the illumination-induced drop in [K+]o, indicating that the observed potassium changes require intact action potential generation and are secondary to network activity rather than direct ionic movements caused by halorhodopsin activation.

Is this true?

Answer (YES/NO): NO